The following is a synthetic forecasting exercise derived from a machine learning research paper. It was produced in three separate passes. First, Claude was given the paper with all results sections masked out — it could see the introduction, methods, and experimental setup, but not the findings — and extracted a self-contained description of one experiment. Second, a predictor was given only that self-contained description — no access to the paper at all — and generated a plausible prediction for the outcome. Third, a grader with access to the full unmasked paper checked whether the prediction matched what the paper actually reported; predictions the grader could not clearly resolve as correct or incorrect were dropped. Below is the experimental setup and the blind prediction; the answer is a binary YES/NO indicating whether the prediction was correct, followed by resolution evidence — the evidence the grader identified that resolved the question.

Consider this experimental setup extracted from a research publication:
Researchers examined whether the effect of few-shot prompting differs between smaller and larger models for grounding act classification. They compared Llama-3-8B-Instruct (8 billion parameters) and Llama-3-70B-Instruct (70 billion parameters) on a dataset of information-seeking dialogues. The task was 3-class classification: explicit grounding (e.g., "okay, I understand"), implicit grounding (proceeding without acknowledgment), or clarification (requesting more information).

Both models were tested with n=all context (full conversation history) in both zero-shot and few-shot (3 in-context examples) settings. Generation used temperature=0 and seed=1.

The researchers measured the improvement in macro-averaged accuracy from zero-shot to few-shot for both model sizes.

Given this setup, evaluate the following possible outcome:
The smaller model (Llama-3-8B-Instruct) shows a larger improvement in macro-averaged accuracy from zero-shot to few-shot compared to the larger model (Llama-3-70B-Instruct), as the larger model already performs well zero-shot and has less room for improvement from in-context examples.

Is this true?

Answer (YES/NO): YES